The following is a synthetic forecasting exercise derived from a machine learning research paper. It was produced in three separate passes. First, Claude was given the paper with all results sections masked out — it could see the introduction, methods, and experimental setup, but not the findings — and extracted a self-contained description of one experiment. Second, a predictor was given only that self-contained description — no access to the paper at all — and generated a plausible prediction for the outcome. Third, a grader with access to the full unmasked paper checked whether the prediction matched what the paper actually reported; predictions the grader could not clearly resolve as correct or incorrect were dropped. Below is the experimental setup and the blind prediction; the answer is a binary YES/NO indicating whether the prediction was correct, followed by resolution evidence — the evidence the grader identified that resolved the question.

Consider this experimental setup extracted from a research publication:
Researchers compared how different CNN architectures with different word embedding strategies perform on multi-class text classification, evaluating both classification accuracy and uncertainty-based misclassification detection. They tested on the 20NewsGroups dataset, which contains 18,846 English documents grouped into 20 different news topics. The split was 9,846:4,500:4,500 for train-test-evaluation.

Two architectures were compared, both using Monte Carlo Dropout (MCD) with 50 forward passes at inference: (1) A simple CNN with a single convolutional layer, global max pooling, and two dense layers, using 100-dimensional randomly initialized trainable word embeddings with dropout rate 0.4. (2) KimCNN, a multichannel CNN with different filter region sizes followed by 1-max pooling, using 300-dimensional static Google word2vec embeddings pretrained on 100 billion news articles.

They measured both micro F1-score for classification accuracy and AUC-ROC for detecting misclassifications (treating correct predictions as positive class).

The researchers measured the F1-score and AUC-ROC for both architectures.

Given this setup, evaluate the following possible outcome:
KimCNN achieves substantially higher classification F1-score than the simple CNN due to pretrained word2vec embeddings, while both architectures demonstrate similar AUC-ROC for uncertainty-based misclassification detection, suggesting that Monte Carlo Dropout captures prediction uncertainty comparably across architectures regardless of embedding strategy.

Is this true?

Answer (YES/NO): NO